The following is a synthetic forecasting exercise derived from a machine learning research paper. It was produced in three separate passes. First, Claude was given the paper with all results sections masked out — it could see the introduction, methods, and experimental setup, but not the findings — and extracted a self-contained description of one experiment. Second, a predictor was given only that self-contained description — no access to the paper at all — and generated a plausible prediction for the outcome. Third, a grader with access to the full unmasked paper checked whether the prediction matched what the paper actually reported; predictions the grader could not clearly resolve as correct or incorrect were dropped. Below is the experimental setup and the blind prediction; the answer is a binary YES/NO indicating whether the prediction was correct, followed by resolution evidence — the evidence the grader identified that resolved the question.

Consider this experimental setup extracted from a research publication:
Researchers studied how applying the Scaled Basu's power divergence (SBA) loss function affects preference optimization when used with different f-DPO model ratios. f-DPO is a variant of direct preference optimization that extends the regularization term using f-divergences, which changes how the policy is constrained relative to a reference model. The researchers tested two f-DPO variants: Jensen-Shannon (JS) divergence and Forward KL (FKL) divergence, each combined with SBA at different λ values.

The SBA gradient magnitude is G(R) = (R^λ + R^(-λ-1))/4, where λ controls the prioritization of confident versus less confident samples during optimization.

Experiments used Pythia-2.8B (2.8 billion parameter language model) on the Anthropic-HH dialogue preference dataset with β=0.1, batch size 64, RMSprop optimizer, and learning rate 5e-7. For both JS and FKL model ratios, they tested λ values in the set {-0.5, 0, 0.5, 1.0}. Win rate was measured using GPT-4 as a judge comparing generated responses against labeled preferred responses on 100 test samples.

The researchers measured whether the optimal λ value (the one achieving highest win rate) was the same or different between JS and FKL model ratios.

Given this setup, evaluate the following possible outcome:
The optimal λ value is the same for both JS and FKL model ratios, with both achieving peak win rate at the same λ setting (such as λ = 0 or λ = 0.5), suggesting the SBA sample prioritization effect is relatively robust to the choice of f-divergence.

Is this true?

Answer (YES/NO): YES